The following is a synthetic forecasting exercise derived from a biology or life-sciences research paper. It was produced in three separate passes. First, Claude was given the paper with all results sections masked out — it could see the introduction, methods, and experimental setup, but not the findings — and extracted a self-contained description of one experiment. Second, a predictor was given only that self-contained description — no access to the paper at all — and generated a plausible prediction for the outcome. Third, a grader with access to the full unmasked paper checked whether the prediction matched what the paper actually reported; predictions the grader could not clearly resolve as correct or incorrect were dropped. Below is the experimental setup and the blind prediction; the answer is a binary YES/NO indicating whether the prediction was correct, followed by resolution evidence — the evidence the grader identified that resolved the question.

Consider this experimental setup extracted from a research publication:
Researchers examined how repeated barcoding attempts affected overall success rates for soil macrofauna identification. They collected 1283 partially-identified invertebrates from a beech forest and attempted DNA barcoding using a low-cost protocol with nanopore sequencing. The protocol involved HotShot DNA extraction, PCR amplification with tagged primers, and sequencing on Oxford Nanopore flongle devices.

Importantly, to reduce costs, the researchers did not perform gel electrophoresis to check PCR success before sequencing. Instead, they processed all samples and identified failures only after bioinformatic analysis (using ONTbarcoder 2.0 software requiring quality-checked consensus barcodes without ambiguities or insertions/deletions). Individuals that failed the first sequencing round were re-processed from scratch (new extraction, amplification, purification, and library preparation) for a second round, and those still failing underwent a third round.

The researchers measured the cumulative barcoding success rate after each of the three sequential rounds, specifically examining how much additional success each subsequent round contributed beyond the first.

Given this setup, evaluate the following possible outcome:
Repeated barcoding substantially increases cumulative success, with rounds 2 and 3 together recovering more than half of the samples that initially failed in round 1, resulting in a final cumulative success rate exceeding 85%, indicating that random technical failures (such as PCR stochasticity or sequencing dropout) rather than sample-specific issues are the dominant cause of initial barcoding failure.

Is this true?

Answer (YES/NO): YES